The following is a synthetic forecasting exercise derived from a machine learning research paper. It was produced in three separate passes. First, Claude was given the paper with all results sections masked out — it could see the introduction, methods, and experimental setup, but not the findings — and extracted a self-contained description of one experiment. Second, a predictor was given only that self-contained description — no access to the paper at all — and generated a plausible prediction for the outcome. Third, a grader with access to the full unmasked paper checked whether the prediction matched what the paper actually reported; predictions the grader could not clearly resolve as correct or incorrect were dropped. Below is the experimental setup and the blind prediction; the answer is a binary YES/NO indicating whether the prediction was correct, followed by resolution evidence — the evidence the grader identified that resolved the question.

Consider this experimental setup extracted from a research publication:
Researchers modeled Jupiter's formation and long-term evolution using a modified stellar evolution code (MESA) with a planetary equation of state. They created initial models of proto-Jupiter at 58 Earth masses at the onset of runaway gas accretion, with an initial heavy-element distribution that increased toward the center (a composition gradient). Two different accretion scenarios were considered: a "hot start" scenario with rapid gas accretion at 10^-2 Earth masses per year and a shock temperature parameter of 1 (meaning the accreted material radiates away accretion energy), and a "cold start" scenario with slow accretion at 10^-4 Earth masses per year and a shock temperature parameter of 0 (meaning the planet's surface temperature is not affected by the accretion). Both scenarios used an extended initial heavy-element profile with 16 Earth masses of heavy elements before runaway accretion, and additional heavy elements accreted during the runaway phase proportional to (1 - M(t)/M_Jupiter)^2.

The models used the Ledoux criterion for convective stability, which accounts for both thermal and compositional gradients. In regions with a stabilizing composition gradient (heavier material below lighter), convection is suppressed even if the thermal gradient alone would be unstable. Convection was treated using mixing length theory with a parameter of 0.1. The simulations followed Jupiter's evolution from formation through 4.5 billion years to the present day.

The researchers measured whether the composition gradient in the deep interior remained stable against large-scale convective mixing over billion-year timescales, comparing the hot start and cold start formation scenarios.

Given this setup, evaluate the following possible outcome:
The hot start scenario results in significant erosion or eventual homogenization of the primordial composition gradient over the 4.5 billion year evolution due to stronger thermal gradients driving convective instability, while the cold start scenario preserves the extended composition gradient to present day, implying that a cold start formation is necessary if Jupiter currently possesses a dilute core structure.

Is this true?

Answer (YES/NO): NO